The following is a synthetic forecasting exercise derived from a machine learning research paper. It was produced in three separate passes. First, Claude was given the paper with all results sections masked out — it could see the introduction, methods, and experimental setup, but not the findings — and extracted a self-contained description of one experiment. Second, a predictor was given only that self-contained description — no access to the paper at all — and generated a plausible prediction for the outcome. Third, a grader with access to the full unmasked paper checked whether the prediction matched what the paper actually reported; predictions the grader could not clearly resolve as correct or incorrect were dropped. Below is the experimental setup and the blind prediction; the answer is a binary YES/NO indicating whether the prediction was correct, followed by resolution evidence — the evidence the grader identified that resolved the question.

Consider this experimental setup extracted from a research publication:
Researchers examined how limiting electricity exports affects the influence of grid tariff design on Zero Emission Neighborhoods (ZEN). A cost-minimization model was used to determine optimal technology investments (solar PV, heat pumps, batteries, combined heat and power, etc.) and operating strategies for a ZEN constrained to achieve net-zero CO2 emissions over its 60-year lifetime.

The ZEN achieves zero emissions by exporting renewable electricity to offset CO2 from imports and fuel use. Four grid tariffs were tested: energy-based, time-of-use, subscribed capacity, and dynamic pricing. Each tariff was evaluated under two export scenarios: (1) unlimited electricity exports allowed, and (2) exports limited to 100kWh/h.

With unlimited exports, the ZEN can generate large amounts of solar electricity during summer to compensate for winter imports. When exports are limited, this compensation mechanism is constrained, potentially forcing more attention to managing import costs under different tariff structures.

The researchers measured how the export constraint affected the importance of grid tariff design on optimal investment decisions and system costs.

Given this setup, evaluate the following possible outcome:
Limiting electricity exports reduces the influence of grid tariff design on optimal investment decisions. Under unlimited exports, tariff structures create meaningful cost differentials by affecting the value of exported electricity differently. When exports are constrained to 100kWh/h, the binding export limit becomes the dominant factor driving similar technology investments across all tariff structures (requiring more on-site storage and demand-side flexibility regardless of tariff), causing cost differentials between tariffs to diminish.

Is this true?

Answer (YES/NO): NO